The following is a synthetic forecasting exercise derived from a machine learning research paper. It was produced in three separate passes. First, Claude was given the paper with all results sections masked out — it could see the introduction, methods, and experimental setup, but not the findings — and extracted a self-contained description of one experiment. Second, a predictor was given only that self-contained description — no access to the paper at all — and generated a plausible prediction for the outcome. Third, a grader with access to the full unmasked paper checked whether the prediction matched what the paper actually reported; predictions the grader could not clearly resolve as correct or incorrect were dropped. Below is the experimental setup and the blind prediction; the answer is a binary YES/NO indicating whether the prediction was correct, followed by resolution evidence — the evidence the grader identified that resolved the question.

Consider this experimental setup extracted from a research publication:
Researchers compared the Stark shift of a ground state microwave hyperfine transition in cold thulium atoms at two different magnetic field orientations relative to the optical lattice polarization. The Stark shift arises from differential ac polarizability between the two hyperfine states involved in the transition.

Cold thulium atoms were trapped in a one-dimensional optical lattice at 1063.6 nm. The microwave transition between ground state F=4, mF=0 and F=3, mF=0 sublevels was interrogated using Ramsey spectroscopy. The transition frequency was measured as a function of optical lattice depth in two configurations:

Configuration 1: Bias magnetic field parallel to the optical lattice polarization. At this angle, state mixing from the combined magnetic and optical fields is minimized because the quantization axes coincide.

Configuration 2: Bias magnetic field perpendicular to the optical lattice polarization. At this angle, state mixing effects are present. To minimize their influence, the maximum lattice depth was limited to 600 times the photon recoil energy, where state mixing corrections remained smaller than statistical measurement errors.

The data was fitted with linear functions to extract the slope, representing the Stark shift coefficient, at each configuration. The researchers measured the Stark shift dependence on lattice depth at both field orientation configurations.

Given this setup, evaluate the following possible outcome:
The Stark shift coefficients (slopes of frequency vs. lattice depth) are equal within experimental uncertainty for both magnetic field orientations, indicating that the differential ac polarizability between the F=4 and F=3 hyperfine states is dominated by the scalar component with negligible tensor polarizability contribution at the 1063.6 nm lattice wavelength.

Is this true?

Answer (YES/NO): YES